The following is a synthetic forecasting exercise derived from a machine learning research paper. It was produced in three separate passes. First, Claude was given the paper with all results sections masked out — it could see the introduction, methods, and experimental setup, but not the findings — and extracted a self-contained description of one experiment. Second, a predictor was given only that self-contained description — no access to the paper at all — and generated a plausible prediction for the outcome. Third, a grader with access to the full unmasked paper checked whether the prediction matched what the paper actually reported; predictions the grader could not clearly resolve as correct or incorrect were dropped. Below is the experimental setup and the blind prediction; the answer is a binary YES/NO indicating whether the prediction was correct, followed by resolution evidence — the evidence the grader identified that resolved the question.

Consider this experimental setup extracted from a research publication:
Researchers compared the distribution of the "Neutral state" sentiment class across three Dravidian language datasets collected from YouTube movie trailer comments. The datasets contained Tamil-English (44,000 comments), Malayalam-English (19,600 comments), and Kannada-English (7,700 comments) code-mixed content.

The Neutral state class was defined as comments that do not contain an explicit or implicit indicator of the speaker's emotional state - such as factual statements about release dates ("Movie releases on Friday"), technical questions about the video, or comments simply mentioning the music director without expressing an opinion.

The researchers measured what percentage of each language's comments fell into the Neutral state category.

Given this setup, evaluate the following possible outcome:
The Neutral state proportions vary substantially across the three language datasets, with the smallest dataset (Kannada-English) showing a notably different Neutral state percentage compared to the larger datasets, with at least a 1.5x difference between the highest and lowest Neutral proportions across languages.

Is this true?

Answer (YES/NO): YES